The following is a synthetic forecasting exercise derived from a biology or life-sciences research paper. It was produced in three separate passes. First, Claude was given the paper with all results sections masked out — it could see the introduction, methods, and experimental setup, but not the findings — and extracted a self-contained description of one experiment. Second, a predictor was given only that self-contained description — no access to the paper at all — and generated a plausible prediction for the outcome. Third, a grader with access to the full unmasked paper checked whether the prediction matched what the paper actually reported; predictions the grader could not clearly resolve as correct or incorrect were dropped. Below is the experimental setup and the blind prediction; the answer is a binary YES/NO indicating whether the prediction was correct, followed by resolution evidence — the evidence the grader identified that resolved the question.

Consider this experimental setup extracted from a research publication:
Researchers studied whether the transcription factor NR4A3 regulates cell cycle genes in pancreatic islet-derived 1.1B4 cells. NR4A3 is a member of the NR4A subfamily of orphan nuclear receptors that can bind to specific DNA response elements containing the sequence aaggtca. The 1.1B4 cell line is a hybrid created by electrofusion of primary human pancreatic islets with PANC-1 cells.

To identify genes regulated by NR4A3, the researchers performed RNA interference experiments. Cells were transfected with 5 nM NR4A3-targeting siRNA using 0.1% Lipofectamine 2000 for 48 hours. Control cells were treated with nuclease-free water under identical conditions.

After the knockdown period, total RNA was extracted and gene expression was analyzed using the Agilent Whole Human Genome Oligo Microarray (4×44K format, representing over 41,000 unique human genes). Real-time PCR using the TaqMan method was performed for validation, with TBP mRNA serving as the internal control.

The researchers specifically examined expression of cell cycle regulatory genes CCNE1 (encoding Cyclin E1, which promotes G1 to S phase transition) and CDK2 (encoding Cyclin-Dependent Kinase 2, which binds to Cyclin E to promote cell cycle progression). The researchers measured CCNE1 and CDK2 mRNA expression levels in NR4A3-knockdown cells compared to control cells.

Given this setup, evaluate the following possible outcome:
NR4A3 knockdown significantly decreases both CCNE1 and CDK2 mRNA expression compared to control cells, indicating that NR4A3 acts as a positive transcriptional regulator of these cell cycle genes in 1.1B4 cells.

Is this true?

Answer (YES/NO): YES